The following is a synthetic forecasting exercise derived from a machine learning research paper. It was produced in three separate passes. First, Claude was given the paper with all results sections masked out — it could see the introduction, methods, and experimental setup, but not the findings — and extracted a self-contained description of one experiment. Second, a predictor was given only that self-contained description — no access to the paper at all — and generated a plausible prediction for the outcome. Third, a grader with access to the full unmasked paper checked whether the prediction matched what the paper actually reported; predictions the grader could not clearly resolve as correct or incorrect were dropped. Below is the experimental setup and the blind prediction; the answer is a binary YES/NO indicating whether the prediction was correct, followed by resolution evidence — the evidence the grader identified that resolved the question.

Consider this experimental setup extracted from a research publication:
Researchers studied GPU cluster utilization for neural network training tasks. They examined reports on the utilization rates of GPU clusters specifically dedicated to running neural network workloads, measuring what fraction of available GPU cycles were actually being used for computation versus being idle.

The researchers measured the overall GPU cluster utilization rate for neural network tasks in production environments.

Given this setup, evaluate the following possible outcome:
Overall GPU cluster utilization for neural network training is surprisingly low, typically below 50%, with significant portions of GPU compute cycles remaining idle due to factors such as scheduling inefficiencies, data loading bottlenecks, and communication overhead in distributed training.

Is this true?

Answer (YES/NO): NO